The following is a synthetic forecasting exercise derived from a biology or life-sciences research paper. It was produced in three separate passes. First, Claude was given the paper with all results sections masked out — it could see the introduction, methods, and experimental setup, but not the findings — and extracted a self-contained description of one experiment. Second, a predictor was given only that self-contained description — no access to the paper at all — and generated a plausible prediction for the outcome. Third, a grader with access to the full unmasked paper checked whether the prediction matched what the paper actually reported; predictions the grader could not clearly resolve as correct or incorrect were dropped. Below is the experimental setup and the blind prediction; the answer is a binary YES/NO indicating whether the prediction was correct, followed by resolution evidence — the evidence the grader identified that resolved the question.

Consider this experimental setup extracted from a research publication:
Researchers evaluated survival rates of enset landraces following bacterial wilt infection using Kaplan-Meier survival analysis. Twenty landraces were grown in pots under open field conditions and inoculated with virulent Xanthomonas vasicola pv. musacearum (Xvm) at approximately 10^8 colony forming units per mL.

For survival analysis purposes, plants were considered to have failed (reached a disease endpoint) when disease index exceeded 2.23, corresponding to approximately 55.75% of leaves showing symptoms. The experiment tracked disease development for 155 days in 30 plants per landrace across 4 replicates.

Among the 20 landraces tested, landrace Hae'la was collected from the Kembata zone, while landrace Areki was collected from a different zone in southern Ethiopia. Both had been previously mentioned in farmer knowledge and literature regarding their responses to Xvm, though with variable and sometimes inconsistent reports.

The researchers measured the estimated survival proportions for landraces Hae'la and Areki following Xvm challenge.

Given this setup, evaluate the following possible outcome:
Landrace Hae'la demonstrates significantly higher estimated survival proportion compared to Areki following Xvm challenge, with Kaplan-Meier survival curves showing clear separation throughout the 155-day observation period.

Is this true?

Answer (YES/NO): YES